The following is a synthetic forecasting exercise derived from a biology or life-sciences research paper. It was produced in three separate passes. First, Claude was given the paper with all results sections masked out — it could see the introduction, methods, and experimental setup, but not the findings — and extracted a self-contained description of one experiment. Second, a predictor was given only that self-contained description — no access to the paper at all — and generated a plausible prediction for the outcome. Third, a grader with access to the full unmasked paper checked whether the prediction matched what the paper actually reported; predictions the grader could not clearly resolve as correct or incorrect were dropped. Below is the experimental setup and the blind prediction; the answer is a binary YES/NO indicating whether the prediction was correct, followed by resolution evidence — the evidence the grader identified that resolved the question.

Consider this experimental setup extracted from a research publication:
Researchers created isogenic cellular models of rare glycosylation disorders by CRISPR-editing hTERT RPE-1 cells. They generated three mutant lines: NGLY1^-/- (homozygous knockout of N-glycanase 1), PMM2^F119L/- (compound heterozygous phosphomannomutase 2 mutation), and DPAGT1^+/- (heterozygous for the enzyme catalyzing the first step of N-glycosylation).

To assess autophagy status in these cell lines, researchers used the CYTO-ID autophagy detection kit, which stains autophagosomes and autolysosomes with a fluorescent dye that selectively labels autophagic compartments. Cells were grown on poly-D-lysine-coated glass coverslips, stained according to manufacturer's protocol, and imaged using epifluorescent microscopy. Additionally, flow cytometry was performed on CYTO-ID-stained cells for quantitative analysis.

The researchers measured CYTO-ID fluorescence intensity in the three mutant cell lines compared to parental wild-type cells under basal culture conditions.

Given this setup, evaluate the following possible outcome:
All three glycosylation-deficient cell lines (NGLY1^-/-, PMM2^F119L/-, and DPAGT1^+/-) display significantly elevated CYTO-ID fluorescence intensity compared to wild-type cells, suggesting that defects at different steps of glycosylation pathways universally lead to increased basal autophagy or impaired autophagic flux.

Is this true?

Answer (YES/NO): YES